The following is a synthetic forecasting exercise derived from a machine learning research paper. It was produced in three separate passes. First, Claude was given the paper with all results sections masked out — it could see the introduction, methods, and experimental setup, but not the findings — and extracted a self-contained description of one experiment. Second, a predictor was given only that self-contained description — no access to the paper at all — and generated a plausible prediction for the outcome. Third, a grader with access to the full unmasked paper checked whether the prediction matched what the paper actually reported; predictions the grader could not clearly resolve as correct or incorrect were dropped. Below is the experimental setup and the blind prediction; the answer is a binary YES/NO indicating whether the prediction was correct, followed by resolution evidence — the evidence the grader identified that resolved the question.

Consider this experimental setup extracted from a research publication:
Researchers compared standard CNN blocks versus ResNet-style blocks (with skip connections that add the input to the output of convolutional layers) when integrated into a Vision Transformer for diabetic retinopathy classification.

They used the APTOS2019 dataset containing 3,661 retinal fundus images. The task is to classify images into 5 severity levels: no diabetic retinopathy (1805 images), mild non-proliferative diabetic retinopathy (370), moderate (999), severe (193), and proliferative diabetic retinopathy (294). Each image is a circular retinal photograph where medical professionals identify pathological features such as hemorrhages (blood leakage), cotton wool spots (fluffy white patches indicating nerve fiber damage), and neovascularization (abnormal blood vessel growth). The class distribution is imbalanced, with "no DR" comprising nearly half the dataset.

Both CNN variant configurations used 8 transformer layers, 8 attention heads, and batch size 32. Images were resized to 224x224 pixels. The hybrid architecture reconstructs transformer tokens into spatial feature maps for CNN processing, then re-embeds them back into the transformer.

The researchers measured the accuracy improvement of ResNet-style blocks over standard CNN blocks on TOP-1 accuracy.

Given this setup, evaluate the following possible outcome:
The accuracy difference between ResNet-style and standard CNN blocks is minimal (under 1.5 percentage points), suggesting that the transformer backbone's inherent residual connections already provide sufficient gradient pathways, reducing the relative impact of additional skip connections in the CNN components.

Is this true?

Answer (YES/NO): NO